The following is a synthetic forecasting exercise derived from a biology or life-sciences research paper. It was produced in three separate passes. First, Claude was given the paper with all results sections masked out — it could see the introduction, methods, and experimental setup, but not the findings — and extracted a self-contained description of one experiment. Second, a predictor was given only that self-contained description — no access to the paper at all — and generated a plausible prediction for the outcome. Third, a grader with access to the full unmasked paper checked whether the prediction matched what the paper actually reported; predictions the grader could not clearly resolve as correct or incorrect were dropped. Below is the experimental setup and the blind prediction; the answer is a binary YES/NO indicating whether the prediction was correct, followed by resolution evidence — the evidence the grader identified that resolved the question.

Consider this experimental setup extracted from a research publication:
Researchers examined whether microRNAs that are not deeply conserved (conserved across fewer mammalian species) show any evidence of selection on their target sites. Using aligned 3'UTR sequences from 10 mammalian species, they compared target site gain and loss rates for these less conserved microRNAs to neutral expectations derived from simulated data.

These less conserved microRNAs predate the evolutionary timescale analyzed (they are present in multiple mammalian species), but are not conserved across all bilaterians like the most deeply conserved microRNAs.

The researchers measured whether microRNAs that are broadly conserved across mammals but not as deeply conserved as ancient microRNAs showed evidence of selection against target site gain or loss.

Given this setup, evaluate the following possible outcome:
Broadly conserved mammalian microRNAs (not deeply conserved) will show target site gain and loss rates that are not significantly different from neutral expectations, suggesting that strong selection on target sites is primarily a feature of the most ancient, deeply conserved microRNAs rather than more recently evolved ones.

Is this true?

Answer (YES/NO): NO